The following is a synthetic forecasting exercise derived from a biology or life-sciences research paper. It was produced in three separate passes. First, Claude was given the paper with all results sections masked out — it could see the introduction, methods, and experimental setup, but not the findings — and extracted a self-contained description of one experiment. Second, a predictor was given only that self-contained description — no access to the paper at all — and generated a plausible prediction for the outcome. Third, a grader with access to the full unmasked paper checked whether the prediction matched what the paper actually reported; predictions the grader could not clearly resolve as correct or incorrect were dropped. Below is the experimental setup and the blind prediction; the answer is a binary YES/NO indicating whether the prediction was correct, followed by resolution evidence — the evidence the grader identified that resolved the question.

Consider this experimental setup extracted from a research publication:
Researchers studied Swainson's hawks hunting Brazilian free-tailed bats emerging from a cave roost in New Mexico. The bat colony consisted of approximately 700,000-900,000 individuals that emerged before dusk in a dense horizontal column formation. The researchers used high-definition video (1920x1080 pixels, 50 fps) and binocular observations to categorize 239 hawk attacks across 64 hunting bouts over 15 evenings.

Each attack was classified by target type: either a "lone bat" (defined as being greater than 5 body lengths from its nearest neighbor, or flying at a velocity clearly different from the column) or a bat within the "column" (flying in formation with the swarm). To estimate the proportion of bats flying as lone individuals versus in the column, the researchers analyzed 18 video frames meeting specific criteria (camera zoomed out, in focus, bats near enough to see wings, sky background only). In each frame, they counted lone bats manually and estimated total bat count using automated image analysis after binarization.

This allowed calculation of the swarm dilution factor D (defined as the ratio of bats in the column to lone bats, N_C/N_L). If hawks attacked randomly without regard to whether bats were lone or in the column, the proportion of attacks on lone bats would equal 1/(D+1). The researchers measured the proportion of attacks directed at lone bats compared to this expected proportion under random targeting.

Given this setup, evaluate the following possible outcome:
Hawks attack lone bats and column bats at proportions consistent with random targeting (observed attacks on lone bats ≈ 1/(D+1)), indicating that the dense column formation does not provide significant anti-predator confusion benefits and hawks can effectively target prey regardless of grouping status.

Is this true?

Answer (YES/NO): NO